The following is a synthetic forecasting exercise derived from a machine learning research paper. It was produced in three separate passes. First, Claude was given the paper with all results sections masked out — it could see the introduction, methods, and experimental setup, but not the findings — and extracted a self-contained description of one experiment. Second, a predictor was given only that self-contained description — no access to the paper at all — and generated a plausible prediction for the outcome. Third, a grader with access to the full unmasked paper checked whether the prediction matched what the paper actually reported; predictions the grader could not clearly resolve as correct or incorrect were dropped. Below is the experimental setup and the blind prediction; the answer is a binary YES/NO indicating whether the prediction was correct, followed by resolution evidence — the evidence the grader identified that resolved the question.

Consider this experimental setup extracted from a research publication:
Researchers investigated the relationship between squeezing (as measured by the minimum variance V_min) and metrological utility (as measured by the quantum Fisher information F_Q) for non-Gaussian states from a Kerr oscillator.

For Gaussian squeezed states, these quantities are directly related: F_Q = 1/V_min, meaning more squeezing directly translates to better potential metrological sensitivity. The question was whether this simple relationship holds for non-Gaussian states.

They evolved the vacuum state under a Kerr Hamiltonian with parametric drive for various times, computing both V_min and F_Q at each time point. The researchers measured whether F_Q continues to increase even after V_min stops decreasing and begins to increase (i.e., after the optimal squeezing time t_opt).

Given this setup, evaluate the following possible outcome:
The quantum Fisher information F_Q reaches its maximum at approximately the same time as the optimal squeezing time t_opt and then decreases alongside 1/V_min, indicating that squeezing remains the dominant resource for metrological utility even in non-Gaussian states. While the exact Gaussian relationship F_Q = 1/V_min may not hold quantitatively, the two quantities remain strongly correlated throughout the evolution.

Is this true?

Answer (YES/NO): NO